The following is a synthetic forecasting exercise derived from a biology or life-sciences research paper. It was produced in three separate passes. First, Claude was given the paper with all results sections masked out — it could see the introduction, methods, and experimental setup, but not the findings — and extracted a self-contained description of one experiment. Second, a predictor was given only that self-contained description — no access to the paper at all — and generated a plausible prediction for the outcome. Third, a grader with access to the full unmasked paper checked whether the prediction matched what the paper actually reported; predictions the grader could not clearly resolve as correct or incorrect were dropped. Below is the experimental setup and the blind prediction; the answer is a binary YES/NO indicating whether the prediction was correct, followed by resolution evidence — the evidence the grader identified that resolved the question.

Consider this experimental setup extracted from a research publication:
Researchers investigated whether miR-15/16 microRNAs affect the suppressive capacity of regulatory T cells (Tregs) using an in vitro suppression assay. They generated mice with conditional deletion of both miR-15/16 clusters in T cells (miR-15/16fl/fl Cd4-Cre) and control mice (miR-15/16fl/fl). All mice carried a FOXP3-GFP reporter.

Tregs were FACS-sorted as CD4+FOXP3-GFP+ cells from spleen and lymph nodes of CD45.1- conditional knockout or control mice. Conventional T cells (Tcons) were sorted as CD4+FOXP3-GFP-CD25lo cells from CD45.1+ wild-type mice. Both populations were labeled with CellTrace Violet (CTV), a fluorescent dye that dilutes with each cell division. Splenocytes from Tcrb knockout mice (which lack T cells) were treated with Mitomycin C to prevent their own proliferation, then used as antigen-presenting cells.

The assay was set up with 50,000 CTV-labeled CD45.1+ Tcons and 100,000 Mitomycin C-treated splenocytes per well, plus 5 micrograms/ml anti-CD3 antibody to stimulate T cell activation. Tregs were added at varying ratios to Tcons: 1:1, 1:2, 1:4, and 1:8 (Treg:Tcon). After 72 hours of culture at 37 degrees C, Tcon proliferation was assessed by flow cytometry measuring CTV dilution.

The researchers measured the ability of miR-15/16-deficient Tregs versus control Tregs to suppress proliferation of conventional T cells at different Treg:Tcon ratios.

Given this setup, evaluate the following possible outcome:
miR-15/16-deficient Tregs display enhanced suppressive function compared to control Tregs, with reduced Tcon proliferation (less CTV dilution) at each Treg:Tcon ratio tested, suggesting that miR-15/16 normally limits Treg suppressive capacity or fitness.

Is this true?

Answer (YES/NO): NO